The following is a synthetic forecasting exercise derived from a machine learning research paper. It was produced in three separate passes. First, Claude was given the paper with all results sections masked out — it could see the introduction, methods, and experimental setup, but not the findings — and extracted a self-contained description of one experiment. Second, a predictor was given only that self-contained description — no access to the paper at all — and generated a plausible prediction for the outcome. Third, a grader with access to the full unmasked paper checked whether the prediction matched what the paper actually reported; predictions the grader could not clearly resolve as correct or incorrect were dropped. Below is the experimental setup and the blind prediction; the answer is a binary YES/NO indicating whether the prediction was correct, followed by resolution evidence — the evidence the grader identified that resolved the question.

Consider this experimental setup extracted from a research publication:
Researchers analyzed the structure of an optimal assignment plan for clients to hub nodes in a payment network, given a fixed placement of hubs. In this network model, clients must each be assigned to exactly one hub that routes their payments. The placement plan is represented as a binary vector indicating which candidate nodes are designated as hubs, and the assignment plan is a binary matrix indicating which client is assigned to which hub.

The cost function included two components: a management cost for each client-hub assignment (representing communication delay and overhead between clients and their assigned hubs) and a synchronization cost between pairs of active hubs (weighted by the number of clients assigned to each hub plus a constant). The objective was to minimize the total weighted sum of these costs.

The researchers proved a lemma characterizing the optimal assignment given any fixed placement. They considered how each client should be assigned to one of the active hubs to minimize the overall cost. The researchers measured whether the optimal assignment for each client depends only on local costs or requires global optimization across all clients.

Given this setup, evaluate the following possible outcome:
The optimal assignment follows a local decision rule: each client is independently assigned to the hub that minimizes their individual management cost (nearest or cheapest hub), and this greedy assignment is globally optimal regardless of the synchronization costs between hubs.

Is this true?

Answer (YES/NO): NO